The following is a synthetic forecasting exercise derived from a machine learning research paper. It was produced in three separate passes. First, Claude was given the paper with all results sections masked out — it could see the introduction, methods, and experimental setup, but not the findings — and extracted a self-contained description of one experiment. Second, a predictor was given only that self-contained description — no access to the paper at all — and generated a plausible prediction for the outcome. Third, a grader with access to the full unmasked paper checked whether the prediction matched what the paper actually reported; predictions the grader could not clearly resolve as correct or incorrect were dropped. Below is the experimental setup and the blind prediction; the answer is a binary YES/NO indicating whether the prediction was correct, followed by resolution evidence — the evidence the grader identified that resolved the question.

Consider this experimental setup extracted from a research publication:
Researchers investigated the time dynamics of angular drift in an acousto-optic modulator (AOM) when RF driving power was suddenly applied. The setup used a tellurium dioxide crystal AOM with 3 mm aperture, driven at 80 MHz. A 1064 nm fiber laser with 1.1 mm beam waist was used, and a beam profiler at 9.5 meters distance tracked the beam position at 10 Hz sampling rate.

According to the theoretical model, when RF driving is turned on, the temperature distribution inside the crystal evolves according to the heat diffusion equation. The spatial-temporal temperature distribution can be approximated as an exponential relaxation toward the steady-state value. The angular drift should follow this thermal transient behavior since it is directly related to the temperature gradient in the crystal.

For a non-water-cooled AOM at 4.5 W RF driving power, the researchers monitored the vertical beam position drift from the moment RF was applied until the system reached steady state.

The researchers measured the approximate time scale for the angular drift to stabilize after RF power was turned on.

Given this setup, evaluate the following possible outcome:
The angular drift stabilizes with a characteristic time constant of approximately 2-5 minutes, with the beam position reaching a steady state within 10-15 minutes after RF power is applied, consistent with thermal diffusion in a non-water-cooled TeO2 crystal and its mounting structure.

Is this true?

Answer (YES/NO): NO